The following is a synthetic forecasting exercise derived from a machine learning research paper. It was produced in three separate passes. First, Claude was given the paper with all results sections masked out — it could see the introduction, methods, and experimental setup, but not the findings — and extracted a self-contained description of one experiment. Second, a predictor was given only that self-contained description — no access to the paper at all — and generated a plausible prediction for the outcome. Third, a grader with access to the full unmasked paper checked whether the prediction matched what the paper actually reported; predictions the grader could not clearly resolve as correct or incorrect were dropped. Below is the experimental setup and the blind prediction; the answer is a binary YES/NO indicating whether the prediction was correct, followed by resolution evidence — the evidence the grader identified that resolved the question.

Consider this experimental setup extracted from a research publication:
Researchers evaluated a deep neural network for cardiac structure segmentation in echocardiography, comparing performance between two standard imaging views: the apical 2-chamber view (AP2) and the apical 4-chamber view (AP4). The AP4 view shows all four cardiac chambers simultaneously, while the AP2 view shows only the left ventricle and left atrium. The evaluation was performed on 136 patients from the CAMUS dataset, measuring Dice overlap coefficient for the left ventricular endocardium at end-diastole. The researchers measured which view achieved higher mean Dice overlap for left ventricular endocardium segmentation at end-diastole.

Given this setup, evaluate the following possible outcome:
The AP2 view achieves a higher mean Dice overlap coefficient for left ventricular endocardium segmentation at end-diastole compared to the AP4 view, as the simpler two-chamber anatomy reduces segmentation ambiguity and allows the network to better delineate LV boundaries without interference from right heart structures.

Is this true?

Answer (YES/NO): NO